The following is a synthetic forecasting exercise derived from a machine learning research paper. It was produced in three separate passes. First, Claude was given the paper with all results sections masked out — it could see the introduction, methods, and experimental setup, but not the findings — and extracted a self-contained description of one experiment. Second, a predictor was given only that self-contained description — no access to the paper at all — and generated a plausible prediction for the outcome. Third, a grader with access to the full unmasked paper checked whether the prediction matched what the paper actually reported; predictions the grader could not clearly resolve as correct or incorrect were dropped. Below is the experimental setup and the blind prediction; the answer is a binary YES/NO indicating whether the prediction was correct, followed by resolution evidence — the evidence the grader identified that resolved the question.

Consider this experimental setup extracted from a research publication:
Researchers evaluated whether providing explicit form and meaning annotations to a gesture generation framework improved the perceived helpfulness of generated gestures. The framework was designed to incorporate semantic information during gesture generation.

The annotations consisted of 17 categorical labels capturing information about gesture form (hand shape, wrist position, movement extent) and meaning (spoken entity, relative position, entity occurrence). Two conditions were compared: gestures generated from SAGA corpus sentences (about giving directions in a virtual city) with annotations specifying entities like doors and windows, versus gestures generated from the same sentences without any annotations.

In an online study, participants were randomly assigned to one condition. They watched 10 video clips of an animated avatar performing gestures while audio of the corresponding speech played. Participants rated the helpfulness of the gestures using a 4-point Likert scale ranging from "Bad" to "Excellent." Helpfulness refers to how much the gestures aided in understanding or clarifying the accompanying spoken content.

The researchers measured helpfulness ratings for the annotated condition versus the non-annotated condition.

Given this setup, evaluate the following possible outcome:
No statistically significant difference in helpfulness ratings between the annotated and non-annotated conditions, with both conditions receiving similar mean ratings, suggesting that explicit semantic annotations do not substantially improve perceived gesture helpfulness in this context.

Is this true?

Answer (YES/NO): YES